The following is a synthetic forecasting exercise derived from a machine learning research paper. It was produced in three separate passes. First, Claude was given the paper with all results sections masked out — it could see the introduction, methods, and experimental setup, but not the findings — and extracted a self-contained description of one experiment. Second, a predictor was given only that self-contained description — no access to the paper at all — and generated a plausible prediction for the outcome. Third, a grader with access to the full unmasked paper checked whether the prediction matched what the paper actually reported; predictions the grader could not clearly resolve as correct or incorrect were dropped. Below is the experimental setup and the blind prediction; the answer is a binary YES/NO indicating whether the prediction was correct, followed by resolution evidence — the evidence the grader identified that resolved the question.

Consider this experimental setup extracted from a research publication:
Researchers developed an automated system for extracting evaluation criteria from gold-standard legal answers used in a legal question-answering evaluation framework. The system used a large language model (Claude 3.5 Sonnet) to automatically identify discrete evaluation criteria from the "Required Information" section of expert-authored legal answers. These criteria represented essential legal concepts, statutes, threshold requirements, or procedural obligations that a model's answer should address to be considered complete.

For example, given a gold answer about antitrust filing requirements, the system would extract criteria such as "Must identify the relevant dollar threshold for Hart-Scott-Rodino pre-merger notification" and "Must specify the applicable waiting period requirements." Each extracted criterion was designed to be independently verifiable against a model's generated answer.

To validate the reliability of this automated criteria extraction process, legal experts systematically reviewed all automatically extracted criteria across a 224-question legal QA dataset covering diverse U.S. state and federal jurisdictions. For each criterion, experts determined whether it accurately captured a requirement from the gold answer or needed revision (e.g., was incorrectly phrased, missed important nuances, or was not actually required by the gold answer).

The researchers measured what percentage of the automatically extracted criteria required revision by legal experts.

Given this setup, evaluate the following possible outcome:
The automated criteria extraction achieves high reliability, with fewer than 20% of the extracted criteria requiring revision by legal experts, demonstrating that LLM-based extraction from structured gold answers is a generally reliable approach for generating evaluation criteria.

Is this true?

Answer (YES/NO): YES